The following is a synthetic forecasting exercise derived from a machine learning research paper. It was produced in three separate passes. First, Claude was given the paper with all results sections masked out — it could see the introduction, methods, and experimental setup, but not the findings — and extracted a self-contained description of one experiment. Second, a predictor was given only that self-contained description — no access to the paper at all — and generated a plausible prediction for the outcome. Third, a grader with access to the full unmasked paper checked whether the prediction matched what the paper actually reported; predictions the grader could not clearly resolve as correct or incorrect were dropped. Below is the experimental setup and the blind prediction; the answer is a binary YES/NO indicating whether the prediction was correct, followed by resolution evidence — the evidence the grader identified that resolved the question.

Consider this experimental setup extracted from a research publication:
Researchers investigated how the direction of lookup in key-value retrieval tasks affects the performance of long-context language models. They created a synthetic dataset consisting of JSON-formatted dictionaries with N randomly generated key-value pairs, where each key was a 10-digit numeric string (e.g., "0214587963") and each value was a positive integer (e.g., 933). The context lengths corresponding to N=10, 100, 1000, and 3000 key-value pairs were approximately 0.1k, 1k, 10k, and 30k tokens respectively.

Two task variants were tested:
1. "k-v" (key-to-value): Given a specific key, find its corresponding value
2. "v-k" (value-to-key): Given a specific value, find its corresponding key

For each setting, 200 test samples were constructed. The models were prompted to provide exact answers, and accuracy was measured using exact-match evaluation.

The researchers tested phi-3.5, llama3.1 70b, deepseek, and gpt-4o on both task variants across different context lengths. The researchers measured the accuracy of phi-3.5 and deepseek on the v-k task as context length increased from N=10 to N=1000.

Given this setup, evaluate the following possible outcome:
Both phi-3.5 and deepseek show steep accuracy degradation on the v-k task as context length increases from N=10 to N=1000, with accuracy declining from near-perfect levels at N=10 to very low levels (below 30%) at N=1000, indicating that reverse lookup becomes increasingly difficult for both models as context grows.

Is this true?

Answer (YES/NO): YES